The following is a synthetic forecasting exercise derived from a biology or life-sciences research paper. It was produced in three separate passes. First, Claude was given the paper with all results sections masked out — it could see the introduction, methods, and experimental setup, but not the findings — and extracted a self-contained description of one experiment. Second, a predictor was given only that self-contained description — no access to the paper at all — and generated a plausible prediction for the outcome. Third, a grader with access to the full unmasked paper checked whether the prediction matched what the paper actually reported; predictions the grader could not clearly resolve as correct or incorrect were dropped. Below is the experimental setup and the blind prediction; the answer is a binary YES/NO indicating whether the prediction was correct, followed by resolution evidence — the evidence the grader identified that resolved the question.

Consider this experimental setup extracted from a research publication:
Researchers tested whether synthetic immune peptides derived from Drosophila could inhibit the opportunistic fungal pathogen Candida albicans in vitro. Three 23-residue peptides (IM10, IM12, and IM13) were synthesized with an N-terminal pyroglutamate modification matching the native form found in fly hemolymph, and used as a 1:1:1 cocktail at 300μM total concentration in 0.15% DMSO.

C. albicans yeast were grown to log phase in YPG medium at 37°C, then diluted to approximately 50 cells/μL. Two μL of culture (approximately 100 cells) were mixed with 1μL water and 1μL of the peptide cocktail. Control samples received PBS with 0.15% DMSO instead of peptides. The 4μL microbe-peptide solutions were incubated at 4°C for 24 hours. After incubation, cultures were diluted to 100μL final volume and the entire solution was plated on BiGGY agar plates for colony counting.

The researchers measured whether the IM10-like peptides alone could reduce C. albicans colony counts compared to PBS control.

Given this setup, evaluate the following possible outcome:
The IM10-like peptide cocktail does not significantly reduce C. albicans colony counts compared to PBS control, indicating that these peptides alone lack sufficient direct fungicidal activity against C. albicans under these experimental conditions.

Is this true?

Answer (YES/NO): YES